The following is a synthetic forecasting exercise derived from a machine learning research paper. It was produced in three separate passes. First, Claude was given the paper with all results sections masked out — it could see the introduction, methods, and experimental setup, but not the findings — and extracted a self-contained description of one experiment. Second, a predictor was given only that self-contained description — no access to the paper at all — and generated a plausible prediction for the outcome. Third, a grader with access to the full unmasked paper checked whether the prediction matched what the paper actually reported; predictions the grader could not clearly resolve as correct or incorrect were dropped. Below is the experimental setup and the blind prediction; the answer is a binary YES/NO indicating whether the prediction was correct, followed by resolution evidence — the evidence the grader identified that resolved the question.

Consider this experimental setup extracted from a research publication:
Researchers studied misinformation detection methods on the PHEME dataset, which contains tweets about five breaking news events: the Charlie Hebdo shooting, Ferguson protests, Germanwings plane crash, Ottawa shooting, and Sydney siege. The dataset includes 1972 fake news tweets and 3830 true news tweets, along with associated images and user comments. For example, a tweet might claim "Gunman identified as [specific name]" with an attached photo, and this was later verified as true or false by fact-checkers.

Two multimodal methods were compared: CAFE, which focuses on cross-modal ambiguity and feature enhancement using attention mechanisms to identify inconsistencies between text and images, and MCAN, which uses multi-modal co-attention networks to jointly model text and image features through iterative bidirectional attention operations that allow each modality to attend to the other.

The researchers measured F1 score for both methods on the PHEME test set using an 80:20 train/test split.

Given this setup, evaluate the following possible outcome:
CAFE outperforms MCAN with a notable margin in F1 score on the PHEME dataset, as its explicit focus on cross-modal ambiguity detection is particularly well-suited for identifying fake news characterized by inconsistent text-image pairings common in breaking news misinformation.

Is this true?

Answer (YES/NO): NO